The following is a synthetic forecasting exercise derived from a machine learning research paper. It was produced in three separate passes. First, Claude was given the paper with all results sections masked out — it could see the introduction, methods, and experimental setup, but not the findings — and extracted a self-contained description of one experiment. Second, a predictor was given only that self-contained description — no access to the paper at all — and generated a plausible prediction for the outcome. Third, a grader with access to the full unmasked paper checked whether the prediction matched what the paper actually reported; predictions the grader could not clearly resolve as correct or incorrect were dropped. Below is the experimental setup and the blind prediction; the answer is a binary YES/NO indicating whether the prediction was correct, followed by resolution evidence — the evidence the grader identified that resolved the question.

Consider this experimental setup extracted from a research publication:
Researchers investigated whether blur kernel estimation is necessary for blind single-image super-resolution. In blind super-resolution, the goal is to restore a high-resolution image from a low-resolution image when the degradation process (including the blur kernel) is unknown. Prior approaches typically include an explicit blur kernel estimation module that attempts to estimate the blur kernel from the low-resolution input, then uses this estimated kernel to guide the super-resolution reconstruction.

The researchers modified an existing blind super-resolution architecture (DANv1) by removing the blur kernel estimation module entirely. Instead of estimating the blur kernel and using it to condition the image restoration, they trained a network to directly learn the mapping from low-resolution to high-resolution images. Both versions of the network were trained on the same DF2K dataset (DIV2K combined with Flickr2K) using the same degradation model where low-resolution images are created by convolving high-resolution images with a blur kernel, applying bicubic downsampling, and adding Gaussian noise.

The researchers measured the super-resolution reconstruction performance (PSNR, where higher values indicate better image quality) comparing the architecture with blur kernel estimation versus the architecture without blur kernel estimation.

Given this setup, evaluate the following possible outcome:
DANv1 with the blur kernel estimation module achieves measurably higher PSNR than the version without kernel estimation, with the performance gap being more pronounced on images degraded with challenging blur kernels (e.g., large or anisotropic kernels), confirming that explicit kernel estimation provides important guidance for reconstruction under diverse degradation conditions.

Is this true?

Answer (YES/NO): NO